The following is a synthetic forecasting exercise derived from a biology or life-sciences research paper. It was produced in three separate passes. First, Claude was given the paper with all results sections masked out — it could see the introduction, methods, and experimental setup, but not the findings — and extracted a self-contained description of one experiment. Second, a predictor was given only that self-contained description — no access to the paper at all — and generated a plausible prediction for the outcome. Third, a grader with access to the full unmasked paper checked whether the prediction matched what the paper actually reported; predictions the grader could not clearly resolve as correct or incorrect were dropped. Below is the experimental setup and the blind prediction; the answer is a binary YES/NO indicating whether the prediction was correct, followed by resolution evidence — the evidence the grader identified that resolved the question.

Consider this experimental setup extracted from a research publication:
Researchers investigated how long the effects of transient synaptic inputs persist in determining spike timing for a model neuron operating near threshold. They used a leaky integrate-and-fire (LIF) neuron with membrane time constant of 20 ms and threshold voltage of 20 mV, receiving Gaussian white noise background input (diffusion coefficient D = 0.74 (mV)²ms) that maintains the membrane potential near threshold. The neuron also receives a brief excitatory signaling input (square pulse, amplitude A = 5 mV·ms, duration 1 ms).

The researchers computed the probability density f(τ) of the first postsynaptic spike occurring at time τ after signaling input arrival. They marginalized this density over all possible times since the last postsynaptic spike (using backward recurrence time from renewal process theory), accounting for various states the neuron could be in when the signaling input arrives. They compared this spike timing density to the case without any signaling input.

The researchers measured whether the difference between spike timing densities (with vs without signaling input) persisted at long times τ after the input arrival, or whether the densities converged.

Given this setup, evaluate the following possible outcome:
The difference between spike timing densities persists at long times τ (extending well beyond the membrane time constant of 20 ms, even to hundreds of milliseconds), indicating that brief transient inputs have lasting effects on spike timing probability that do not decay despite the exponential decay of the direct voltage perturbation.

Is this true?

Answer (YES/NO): NO